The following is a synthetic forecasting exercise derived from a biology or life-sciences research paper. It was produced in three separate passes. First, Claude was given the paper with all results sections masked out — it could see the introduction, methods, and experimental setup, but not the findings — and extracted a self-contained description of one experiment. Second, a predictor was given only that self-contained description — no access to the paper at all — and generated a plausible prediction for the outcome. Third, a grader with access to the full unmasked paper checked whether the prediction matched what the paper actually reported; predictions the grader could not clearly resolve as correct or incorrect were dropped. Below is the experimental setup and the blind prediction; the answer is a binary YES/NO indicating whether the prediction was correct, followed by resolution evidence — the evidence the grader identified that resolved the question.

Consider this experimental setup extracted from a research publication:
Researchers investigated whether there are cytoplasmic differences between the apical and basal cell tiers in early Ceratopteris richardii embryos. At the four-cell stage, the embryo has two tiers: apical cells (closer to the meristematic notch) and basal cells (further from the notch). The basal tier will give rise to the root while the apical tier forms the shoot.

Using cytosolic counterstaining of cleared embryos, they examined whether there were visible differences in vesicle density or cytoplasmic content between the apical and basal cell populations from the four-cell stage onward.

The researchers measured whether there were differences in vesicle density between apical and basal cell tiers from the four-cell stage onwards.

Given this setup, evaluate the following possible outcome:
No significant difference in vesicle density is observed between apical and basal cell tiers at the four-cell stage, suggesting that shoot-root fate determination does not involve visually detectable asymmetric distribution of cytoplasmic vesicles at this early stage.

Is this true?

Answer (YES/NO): NO